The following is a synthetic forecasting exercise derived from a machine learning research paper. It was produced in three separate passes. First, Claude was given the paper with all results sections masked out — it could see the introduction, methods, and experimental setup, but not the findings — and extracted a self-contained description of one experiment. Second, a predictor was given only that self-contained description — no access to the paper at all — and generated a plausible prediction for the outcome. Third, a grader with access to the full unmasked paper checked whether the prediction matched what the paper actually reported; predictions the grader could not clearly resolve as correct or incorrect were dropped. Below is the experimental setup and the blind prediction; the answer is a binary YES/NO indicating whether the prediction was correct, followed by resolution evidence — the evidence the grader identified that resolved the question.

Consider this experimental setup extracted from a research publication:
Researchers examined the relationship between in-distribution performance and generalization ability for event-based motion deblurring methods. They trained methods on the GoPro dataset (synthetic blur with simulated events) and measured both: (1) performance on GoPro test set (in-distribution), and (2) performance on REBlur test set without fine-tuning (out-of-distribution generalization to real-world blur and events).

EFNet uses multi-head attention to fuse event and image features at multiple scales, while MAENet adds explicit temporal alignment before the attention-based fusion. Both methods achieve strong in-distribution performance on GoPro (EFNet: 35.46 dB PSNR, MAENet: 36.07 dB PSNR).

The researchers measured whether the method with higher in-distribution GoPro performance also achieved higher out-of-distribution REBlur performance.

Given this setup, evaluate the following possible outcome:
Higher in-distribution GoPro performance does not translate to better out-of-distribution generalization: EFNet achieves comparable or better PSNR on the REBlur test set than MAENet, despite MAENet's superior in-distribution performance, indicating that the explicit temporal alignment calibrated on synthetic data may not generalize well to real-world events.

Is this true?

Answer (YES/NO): NO